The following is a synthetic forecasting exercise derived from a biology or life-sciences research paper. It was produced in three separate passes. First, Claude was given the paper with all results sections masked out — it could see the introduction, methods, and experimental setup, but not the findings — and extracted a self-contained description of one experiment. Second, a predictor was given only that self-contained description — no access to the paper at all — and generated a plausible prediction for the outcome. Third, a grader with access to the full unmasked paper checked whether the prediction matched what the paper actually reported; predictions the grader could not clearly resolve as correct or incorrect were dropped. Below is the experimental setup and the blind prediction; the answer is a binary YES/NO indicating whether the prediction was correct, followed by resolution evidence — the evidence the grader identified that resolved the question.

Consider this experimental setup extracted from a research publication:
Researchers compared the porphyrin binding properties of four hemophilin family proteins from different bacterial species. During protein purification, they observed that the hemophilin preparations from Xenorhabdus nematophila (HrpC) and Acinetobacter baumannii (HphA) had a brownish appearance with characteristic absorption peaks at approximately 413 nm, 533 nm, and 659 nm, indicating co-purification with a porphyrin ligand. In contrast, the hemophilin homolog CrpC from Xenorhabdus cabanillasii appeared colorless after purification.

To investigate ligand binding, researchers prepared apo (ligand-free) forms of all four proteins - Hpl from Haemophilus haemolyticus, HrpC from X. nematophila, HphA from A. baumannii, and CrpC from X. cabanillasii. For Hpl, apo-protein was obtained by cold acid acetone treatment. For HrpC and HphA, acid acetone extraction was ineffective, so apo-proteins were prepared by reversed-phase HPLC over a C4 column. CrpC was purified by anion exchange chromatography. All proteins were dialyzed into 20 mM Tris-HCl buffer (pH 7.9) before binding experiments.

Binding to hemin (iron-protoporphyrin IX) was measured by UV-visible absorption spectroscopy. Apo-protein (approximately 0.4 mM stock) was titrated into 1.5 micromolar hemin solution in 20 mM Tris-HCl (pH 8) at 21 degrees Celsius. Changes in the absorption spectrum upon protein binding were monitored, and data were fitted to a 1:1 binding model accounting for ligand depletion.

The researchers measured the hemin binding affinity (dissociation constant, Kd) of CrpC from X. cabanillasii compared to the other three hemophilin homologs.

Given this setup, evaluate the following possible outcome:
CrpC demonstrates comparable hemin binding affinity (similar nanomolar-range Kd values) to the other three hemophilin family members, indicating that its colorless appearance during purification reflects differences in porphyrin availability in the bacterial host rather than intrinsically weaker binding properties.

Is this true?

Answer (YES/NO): NO